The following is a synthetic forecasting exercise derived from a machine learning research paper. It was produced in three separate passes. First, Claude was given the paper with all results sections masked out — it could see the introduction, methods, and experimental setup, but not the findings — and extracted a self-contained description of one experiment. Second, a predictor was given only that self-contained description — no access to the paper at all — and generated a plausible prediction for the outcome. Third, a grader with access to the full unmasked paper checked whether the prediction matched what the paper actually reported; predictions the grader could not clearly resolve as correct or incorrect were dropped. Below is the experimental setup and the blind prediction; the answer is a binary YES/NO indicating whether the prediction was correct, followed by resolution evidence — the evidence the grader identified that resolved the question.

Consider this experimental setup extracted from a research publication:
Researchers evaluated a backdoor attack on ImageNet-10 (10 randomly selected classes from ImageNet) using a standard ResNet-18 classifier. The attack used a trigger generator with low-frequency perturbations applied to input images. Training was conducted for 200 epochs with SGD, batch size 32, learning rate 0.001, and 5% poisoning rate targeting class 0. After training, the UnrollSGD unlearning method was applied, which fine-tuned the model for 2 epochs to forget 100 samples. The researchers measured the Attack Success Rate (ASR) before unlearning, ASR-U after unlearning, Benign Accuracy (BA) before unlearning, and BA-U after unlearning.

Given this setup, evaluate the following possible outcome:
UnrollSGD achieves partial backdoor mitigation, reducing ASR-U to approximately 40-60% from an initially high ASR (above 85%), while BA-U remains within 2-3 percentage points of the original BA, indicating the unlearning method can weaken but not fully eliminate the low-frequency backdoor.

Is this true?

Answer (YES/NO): NO